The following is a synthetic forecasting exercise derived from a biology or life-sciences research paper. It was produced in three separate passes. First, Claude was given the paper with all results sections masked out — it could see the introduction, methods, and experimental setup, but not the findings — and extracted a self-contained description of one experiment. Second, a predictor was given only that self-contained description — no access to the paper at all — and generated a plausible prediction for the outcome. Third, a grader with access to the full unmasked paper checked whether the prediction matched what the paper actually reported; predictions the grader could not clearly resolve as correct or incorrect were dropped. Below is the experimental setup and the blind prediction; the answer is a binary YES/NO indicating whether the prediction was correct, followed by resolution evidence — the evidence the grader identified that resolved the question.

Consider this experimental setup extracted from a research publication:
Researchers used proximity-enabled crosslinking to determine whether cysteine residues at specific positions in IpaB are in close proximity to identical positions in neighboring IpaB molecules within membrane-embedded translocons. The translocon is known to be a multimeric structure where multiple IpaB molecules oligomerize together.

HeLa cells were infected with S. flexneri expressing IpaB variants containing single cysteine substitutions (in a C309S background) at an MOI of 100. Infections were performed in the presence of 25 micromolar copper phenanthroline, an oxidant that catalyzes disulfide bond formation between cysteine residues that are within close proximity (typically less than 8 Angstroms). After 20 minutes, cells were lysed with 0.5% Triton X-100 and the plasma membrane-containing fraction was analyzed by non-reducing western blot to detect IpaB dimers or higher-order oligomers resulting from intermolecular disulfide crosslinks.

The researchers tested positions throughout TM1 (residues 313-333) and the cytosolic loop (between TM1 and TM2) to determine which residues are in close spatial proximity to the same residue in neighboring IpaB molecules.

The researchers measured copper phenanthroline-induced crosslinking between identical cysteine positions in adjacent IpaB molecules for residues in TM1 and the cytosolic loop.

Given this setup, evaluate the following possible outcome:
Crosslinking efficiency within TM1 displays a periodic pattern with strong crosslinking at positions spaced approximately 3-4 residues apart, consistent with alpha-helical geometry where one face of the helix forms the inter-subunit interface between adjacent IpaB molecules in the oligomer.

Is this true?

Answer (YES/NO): NO